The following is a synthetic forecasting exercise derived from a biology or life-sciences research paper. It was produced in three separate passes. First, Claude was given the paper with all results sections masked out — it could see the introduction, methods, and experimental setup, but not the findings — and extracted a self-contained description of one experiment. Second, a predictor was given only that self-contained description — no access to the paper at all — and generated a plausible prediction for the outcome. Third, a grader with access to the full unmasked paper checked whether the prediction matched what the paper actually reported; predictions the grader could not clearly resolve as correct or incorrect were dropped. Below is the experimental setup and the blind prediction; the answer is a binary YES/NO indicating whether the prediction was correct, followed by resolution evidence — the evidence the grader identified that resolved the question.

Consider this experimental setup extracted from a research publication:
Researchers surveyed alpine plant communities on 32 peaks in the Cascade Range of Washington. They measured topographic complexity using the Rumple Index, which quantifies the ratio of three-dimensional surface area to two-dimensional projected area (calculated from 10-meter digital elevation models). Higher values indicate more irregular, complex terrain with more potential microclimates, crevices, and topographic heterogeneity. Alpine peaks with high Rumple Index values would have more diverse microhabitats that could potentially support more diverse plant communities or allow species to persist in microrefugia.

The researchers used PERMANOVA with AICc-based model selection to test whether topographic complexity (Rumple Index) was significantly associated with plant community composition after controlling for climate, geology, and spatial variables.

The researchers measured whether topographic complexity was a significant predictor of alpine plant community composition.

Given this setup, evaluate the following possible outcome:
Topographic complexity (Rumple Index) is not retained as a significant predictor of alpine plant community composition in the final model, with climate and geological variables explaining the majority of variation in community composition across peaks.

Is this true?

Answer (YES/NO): NO